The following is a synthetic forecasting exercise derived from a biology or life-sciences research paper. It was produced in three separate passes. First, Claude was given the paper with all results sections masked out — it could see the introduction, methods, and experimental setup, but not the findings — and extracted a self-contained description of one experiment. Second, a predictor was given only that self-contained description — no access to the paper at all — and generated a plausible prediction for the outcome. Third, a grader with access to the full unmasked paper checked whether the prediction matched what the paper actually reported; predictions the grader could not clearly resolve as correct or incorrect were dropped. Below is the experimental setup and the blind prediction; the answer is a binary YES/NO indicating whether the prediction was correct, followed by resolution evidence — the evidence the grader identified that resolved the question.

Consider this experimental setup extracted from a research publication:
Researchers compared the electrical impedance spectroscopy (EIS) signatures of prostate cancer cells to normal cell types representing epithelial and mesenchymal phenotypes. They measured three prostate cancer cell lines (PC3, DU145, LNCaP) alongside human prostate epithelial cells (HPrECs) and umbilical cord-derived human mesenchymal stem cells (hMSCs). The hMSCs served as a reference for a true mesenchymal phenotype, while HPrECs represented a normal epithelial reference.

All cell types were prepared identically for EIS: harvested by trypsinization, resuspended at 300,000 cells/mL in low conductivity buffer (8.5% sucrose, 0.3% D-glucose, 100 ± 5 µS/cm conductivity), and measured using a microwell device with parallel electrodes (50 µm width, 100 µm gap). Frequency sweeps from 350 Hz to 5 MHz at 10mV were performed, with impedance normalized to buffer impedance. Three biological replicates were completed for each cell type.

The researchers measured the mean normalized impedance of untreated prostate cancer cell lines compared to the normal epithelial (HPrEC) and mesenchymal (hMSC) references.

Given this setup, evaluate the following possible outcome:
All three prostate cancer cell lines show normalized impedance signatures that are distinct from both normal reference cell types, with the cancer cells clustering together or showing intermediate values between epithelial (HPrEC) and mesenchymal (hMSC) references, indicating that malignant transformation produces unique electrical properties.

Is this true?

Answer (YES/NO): NO